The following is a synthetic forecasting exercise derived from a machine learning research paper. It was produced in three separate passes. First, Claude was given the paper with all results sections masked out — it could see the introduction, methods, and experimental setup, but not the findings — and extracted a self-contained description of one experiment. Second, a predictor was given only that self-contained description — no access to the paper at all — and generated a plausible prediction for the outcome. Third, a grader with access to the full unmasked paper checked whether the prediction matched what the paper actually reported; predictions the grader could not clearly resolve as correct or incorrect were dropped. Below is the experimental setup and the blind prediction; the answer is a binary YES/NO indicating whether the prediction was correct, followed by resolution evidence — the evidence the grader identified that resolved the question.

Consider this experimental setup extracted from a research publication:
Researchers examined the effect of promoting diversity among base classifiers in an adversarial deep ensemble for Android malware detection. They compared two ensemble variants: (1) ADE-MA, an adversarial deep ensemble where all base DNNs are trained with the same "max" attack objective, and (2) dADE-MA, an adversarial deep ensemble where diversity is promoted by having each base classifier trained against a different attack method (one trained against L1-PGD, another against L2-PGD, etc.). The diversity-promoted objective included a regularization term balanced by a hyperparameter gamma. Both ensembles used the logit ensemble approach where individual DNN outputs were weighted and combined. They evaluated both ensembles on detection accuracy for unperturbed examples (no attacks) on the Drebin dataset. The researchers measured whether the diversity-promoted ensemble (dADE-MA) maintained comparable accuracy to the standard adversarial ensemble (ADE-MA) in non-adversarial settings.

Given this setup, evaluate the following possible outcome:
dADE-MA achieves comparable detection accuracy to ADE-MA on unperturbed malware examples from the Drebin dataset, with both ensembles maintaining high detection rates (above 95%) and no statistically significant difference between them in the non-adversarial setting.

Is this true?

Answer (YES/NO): YES